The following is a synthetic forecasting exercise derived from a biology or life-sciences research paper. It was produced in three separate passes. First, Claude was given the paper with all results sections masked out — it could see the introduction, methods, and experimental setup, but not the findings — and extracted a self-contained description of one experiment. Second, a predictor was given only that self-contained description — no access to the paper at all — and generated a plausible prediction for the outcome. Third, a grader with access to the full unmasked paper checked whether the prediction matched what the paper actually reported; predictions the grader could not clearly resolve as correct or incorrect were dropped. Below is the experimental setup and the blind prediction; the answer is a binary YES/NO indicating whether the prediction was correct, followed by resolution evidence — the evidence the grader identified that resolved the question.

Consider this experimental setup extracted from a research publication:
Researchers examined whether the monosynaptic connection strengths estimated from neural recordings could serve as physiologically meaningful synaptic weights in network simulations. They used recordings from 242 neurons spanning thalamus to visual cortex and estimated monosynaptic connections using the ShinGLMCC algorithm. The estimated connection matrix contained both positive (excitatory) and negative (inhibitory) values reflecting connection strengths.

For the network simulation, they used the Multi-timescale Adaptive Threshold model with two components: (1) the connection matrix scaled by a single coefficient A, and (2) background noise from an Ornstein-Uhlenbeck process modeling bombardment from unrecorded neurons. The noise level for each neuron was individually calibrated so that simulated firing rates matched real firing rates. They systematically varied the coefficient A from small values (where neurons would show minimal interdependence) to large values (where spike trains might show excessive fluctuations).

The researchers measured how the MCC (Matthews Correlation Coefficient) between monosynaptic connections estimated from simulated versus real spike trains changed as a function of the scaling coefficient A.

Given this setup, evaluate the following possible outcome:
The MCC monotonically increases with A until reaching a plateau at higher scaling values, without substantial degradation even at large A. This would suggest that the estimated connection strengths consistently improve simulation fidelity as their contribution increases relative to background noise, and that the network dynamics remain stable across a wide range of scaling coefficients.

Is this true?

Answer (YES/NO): NO